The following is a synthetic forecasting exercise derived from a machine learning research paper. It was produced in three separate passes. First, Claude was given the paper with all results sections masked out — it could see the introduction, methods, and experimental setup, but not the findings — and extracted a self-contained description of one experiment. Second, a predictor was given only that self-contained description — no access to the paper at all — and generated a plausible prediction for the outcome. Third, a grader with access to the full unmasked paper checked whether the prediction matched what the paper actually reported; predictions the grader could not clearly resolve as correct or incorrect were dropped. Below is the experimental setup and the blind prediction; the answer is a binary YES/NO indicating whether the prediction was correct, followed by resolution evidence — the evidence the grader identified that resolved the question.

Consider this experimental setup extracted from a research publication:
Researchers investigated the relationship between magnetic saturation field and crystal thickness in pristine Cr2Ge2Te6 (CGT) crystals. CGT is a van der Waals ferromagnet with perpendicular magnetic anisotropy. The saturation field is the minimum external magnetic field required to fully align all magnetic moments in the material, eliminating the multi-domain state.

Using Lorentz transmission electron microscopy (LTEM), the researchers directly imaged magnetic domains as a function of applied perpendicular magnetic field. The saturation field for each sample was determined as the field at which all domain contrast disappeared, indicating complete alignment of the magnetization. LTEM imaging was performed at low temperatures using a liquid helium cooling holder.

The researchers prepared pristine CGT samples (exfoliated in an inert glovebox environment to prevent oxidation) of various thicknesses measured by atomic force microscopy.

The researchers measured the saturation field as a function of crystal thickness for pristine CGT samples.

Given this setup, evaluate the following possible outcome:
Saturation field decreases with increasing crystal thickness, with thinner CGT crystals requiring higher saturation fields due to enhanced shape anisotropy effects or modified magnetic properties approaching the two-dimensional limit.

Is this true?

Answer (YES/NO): NO